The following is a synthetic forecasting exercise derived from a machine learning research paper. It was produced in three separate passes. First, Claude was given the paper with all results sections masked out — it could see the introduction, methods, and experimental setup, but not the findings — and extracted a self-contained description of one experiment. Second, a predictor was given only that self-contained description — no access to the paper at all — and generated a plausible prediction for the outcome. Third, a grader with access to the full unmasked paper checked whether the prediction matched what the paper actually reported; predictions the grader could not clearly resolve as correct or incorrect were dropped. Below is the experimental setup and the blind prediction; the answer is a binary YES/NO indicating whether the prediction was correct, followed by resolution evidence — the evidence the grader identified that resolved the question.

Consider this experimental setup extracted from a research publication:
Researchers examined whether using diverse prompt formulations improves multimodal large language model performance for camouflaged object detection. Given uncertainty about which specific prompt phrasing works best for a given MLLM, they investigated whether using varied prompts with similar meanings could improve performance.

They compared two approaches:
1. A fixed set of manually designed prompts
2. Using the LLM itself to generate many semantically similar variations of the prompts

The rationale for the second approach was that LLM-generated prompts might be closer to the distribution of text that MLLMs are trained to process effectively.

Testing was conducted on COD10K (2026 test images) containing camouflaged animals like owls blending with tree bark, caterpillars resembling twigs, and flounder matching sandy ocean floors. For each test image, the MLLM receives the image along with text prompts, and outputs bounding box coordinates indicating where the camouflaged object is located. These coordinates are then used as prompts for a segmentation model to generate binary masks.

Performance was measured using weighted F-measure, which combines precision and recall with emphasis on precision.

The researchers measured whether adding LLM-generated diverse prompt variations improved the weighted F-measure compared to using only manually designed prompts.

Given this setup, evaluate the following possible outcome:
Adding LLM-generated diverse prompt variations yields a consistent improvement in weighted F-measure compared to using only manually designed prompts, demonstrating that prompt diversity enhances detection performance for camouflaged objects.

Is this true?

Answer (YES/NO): YES